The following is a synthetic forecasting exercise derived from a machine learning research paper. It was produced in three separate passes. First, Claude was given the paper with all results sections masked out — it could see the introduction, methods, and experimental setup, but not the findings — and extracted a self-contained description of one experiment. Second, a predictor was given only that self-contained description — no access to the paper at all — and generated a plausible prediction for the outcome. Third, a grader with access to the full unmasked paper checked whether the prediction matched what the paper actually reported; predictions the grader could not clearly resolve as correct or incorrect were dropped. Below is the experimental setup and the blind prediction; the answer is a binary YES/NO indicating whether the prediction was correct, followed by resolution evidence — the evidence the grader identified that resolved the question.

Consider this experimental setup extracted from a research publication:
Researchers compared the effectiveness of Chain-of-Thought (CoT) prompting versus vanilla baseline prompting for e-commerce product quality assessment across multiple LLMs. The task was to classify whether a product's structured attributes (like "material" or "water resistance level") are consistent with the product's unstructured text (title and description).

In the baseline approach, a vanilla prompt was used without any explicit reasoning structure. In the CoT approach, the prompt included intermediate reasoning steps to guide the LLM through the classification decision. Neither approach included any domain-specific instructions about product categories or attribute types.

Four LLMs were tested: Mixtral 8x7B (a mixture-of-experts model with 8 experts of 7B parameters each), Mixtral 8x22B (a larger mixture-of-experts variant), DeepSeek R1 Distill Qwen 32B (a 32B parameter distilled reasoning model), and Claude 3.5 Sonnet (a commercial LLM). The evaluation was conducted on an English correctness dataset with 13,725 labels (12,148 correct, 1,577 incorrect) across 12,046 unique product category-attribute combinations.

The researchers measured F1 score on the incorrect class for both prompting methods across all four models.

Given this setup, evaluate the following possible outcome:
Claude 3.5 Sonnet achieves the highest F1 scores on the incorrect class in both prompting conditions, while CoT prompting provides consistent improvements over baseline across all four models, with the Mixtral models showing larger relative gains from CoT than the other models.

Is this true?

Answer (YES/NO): NO